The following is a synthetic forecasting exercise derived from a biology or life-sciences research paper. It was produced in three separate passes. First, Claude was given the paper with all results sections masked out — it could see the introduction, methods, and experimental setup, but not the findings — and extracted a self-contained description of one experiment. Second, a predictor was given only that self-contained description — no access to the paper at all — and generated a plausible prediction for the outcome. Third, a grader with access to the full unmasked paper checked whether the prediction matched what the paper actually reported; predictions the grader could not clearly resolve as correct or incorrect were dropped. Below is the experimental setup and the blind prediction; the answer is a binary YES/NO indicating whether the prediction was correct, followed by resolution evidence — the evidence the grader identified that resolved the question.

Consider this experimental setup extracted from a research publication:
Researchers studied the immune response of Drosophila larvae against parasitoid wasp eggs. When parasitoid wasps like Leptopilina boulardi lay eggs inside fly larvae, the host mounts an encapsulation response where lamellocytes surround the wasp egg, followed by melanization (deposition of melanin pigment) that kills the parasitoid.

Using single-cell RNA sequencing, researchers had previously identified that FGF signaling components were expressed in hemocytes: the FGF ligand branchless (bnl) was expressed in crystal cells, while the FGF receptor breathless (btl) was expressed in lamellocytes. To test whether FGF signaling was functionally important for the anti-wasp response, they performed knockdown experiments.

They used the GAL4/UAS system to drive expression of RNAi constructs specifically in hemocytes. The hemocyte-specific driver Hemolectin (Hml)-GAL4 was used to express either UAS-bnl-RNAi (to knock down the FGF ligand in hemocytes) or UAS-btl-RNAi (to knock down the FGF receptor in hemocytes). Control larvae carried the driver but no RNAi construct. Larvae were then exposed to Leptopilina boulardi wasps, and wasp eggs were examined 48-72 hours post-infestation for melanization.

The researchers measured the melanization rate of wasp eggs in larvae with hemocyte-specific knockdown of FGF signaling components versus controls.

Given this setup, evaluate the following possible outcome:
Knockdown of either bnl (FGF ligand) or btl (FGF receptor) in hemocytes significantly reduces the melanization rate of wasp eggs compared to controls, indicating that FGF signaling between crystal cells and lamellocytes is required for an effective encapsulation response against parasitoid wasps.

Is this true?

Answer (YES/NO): YES